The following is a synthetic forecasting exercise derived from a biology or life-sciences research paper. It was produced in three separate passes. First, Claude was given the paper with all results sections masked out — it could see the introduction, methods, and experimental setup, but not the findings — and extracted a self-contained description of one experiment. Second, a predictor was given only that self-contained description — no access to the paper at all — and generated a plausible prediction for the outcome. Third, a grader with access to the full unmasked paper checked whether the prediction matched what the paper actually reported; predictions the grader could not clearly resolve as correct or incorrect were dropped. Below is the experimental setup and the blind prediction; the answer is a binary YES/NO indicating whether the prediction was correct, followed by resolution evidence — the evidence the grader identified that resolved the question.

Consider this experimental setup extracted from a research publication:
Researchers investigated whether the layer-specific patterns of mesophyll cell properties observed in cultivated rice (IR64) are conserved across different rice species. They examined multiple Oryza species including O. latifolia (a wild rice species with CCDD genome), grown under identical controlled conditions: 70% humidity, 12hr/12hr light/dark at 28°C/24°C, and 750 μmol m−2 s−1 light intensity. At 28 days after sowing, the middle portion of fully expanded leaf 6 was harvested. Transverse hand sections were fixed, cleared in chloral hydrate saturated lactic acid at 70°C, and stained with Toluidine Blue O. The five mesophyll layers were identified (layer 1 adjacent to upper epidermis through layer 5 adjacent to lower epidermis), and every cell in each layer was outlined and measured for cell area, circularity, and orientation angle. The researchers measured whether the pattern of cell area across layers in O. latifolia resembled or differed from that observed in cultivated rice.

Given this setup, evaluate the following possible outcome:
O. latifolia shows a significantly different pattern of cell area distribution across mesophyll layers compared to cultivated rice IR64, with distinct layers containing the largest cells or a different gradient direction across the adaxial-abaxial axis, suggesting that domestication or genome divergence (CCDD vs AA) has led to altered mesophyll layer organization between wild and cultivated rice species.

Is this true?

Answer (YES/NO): NO